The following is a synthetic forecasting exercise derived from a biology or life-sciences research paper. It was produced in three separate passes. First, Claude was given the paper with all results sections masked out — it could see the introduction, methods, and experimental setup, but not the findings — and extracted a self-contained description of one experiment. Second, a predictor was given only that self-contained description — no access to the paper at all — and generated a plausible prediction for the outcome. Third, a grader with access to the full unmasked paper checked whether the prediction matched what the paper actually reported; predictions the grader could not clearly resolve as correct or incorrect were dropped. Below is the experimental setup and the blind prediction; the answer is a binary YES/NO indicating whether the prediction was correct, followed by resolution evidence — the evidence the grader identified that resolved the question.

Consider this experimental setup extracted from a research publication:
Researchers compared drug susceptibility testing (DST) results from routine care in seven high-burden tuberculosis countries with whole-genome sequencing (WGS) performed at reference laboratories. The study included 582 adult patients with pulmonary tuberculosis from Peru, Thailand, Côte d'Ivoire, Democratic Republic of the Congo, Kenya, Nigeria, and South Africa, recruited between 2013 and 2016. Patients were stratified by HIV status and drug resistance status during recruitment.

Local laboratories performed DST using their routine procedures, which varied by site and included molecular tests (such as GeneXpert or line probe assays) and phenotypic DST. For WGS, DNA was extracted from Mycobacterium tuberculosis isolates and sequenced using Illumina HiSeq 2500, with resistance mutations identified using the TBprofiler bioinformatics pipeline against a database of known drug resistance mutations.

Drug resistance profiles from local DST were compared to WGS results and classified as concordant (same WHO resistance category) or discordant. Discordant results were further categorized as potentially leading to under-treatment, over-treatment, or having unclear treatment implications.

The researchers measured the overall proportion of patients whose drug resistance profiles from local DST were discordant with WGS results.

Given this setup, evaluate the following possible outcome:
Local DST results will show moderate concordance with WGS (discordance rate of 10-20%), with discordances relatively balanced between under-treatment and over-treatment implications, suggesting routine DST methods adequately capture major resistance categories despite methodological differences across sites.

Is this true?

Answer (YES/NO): NO